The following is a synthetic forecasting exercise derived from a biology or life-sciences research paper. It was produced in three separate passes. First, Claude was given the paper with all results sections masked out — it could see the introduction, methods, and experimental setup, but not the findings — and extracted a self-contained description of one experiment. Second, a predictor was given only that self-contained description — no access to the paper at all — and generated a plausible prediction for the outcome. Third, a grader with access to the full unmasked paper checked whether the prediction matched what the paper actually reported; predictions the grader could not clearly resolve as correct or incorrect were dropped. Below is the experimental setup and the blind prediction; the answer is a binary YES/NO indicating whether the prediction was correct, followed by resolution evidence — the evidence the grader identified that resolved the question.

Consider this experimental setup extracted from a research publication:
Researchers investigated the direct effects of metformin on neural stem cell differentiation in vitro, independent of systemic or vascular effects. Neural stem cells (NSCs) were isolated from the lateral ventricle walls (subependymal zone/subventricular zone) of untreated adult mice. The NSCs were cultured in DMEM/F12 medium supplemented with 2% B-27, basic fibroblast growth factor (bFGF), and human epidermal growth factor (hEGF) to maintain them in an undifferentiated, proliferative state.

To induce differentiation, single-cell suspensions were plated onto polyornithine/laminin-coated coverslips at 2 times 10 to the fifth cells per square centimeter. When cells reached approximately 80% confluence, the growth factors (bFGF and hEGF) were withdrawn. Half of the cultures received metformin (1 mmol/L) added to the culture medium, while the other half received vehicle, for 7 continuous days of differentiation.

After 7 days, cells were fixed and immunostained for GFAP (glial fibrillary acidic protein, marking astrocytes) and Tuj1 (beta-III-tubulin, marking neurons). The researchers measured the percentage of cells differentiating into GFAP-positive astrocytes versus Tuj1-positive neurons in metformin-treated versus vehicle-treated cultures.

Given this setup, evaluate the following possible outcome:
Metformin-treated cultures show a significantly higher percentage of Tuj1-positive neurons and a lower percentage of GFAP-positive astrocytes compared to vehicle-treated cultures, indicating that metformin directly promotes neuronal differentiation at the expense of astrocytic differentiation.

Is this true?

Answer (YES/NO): NO